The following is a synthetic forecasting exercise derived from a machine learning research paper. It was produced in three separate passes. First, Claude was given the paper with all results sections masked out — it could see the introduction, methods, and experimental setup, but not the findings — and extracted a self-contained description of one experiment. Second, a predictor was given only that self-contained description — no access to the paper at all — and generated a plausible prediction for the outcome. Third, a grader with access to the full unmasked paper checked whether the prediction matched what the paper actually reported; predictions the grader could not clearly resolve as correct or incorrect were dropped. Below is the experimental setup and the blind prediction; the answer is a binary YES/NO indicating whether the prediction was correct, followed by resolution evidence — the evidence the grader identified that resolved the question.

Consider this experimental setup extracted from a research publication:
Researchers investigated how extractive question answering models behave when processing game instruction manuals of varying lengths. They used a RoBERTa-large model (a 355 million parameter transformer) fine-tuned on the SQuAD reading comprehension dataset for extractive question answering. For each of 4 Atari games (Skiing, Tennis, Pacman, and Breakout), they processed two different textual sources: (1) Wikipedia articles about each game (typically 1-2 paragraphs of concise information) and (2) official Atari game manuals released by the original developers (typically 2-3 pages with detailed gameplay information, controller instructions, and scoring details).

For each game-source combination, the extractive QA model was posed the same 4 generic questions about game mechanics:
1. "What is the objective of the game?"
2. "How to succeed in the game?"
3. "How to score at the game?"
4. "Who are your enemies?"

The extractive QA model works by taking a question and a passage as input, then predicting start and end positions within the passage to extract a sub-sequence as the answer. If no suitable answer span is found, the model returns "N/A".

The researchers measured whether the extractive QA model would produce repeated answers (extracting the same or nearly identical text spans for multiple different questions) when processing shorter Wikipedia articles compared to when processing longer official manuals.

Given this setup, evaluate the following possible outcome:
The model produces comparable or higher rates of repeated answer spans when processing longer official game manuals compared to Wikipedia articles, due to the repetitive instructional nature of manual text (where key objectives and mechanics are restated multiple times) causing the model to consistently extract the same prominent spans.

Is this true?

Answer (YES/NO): NO